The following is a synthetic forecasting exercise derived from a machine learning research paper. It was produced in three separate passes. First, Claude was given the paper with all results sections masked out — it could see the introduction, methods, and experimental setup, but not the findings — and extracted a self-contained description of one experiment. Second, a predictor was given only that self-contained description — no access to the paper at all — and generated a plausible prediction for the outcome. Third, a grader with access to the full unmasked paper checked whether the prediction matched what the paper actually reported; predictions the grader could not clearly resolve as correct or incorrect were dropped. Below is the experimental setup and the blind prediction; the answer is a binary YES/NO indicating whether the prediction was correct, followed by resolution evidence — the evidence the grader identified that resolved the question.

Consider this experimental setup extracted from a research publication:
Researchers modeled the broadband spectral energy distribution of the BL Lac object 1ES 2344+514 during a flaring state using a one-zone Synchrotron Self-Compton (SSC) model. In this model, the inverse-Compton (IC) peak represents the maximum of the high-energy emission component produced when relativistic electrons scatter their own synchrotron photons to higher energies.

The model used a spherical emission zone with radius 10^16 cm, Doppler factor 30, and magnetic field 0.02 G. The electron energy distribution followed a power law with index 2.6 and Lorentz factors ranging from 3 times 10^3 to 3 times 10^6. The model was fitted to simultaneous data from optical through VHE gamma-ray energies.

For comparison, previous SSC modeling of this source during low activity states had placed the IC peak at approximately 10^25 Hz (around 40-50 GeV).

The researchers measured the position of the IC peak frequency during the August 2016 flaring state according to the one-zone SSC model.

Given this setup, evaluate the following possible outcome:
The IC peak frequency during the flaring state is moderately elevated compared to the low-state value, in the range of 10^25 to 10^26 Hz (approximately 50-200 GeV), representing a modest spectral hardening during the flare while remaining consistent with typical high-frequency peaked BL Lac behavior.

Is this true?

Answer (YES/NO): NO